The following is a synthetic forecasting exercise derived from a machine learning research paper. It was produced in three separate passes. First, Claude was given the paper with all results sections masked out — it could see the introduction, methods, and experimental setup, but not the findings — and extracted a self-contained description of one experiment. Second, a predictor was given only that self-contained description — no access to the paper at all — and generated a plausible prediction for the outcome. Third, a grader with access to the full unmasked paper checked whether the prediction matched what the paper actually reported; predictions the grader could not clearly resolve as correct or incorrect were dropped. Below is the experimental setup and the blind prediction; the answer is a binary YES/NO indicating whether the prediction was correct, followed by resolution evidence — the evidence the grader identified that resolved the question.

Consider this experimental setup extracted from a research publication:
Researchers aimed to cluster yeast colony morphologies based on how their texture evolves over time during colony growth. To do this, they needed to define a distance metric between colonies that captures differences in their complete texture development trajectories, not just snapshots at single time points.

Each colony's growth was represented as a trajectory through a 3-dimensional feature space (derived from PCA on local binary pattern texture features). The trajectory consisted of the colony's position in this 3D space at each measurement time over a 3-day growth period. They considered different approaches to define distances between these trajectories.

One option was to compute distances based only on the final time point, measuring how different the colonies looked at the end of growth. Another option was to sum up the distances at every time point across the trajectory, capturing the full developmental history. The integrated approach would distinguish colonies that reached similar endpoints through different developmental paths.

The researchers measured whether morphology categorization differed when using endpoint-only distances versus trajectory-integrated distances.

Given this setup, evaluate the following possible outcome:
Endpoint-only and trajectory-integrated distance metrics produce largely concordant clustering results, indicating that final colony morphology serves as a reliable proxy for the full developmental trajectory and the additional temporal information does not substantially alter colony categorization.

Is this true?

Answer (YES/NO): NO